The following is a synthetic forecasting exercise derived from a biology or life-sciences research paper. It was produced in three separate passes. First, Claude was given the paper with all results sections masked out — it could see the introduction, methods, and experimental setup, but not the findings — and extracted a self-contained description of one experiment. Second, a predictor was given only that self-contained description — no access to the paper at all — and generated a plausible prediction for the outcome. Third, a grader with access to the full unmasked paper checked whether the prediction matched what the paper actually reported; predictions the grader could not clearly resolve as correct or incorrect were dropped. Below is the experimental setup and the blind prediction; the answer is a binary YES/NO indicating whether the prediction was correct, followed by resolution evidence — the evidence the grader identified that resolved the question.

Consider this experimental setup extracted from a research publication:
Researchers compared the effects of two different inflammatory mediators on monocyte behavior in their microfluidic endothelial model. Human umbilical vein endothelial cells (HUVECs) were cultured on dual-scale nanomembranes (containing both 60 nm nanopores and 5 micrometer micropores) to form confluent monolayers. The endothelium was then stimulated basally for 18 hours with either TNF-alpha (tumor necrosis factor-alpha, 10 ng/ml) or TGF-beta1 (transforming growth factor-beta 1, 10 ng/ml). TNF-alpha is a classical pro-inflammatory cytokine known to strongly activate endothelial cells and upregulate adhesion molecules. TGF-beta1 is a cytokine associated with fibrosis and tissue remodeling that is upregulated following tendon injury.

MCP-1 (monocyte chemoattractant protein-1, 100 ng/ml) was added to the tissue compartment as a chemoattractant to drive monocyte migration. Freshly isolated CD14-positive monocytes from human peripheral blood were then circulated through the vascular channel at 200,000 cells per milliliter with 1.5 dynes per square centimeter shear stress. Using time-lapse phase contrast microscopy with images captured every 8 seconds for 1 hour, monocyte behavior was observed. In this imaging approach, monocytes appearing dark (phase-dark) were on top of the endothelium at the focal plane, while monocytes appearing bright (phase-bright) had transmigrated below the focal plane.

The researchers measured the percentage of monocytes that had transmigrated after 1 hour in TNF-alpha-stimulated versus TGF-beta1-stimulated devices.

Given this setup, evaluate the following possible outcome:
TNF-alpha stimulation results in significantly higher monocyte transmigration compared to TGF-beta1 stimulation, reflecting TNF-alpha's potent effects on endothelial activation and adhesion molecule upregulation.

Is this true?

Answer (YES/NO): YES